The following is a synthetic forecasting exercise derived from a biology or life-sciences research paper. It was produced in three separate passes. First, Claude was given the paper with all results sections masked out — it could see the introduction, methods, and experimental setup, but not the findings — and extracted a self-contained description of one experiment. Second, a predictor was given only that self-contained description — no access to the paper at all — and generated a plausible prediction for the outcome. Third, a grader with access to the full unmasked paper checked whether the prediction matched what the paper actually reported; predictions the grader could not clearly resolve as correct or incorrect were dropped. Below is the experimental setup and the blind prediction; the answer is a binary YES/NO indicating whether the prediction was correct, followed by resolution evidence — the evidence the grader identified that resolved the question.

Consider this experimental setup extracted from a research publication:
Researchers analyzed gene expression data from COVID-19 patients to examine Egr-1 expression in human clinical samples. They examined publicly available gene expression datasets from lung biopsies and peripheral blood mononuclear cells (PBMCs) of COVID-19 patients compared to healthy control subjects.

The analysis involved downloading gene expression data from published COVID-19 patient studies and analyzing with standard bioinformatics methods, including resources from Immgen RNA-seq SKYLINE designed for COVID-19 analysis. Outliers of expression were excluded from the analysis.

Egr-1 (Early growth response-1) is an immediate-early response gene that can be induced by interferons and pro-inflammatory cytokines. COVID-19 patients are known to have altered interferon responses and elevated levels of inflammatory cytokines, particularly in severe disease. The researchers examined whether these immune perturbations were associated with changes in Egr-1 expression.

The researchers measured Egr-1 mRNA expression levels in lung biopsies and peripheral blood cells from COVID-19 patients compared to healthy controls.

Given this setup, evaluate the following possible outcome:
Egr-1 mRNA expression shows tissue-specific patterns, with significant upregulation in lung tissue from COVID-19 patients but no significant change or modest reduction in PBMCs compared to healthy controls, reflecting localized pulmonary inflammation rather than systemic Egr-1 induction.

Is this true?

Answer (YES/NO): NO